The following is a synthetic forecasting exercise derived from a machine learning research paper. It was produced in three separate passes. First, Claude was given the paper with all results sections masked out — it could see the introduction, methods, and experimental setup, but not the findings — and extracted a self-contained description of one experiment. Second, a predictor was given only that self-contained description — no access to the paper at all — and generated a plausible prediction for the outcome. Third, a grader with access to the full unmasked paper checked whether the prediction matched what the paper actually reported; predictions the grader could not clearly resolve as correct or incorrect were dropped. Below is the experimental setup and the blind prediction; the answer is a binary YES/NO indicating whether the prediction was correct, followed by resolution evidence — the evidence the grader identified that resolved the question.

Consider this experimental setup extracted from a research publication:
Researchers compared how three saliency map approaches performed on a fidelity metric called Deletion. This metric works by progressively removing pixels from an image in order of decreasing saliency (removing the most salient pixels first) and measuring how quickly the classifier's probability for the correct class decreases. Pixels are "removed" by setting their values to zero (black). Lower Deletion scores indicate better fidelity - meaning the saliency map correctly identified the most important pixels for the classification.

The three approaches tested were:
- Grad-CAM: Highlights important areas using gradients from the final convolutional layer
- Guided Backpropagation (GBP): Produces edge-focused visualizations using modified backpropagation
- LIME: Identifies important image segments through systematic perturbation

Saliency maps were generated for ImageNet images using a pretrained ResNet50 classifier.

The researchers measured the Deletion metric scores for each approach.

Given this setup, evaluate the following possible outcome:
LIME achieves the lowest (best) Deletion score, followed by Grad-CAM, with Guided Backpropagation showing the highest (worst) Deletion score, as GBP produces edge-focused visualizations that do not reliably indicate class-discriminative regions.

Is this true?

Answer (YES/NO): NO